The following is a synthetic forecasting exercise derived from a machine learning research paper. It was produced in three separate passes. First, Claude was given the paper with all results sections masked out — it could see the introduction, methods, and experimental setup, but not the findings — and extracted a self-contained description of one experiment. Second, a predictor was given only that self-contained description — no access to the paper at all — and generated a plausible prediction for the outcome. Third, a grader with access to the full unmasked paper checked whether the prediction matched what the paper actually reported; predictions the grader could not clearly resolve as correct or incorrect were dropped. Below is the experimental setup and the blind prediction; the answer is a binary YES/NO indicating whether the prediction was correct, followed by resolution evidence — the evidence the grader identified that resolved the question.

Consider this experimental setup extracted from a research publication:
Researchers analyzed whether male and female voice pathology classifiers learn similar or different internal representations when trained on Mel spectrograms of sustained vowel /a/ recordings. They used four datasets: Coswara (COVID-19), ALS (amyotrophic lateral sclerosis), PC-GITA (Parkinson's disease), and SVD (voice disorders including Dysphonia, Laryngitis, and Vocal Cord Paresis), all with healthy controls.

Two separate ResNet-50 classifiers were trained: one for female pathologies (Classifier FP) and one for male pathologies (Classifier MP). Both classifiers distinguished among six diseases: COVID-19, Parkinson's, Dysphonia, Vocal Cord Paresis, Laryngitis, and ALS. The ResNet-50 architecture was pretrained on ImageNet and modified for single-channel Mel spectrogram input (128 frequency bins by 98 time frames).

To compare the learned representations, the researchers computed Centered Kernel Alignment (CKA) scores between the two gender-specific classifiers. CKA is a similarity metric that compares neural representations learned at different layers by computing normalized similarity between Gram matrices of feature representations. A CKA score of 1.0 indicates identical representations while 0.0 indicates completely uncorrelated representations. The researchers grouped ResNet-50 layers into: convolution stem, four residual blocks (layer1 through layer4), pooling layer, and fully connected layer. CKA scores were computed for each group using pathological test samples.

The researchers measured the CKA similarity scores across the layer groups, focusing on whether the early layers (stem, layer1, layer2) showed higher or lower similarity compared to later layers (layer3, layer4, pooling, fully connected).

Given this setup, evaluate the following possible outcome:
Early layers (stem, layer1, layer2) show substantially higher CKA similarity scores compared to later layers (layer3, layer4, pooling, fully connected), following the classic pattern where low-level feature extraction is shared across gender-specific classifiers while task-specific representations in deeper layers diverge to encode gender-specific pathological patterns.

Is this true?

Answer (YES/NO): YES